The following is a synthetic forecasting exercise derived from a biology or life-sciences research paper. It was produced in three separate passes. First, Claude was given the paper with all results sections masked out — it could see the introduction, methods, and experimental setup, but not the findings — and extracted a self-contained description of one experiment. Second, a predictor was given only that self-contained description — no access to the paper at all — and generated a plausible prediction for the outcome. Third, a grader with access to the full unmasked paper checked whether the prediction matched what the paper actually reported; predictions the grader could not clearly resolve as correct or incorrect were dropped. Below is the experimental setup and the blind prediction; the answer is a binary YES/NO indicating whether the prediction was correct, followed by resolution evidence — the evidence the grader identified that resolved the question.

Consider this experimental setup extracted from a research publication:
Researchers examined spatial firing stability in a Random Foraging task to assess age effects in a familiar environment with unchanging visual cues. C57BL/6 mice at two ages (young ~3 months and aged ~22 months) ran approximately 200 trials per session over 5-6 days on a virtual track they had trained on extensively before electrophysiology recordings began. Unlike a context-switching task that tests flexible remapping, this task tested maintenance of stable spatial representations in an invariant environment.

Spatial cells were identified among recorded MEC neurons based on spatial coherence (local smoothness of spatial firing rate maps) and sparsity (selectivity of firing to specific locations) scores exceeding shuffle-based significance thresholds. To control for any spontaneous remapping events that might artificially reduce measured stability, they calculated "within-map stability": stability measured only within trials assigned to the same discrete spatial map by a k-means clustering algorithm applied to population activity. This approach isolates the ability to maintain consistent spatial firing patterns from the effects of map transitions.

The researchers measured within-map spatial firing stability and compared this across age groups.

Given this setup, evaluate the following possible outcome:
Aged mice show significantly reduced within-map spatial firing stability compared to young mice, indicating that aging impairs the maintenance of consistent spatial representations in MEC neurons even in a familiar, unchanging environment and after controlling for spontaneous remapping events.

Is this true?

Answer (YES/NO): YES